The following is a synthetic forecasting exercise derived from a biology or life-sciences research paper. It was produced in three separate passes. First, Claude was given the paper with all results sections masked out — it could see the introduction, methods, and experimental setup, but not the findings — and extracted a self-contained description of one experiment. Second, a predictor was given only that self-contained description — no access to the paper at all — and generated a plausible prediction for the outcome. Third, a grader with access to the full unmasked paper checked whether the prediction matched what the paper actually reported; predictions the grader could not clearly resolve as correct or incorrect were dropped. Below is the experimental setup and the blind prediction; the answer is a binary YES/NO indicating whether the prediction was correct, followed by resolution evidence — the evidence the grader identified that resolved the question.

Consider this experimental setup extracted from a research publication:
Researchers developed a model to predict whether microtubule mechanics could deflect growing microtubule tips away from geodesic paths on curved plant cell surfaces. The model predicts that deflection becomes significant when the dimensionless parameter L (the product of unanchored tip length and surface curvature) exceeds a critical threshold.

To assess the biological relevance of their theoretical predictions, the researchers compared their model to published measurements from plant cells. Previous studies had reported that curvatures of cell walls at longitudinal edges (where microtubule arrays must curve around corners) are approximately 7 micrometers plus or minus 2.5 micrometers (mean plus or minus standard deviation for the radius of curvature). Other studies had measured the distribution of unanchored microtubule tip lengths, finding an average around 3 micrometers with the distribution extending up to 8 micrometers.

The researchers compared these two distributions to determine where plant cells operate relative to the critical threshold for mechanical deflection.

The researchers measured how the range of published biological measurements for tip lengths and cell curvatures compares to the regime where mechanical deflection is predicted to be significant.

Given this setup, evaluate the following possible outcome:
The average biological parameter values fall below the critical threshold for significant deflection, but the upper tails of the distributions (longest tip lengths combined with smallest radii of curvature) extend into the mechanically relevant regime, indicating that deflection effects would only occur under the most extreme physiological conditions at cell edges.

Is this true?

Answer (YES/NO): NO